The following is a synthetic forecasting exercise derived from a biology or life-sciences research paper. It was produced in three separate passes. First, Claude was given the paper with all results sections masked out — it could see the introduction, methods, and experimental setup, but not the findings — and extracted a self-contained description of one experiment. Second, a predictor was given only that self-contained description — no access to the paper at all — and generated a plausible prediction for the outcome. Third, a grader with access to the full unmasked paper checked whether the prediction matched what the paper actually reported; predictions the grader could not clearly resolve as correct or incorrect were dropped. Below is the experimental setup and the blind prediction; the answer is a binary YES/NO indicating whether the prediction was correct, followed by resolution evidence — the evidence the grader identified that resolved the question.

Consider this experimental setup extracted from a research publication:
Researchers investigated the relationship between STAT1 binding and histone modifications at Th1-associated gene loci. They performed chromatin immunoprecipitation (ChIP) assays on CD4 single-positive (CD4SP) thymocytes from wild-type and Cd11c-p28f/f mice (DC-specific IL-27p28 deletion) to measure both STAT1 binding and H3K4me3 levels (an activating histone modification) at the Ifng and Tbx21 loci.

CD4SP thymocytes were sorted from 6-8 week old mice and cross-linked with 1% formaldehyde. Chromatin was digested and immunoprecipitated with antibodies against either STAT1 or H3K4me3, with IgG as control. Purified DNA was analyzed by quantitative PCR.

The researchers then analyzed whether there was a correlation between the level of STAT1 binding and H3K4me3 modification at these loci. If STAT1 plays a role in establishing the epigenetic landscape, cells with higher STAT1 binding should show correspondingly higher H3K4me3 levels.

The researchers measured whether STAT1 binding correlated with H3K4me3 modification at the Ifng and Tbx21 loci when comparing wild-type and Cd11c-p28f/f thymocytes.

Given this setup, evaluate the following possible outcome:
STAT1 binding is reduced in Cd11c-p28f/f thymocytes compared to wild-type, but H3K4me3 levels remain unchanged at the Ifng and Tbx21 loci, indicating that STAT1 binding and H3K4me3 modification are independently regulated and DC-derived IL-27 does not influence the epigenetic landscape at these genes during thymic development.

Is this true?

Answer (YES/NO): NO